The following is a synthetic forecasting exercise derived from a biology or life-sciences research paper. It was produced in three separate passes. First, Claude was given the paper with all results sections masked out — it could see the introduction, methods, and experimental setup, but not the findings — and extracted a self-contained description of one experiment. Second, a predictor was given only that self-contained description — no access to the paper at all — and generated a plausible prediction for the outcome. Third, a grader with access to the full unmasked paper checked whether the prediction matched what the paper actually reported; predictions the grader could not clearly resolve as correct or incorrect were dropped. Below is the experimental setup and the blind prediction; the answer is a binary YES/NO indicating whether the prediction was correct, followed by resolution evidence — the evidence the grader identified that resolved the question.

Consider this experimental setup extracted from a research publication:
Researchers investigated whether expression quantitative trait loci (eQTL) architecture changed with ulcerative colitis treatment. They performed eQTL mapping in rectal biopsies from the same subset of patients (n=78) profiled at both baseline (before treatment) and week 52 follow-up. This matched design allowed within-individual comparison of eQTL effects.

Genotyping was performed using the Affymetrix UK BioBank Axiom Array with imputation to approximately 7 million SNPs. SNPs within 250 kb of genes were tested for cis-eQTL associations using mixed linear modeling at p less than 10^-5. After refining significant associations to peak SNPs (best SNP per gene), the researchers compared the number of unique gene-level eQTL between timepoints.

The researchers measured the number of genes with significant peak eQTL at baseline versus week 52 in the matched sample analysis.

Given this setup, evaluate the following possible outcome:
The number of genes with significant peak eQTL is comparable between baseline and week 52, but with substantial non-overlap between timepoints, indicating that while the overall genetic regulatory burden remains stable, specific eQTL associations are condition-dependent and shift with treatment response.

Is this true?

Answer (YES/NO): YES